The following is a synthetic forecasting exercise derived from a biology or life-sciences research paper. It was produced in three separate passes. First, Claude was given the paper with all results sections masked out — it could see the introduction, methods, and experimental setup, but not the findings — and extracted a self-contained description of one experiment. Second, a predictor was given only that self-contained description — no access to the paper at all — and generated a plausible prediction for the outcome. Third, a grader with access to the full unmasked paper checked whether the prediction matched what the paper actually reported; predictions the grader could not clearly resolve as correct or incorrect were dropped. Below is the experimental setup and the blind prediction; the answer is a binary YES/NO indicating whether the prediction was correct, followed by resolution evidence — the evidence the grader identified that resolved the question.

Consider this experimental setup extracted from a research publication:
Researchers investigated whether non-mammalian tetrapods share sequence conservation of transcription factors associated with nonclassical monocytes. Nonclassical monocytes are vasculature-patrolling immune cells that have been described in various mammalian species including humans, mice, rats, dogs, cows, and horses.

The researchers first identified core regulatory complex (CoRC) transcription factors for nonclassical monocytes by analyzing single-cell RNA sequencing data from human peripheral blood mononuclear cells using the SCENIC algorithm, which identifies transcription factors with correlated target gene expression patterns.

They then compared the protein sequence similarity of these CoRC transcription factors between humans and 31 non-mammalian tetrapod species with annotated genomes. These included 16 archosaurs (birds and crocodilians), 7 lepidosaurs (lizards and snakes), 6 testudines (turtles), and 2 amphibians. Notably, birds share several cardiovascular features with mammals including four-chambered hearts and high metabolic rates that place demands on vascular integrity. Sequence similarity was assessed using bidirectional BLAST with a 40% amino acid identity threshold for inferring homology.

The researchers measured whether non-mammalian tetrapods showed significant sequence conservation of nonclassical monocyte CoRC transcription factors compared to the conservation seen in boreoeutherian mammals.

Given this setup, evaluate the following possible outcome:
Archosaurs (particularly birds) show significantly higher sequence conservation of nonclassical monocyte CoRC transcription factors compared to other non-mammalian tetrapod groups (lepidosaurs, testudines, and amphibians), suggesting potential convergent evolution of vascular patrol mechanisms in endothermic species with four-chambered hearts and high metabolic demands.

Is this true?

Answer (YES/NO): NO